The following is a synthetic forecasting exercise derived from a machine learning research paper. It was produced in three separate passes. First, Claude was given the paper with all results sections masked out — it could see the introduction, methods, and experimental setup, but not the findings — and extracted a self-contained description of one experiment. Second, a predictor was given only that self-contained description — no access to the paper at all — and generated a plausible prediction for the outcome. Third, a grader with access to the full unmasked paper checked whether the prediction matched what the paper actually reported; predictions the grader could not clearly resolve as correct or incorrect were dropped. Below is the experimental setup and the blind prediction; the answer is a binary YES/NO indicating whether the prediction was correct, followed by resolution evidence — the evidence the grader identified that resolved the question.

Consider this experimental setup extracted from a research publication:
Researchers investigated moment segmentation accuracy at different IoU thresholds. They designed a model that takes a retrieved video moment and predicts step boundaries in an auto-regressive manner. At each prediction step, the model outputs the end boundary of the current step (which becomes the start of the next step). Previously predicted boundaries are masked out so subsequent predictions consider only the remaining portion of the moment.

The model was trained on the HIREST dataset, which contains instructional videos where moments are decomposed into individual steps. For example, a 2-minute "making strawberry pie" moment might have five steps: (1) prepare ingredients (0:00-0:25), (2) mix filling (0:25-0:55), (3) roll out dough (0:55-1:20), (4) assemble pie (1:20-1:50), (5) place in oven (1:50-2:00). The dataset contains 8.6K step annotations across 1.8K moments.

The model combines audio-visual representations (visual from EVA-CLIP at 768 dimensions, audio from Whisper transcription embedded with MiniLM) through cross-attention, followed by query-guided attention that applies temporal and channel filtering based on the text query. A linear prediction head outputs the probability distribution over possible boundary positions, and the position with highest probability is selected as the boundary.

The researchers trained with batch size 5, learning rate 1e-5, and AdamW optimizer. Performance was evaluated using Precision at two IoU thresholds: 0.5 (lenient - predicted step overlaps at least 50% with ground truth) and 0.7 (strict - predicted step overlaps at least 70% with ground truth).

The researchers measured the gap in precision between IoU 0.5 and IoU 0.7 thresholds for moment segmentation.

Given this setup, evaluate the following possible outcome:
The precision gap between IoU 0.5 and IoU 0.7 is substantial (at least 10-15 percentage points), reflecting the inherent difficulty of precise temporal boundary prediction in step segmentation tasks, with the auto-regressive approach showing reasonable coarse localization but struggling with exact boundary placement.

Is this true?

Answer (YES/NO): YES